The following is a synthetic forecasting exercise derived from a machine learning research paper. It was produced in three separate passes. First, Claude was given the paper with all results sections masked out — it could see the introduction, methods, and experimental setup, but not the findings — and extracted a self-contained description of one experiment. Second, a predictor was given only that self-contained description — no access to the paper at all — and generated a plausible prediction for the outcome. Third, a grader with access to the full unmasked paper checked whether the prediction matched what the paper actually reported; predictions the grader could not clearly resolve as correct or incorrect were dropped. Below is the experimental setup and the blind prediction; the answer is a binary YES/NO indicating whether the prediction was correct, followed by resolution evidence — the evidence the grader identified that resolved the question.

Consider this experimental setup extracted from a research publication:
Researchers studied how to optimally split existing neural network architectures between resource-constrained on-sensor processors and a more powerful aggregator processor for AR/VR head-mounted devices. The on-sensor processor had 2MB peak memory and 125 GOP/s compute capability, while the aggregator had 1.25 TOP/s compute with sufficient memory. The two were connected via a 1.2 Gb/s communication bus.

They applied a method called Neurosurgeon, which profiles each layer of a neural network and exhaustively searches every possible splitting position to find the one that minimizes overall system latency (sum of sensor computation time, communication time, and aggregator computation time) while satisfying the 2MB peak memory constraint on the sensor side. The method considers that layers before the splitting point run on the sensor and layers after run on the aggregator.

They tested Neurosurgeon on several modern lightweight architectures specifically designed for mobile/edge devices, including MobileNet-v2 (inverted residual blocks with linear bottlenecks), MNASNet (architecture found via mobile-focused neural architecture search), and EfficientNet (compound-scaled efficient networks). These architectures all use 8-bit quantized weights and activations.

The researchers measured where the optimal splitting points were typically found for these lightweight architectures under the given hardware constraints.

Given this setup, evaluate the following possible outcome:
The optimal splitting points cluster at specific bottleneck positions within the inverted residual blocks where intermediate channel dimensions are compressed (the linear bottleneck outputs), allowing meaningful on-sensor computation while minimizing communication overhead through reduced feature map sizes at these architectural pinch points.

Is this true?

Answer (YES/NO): NO